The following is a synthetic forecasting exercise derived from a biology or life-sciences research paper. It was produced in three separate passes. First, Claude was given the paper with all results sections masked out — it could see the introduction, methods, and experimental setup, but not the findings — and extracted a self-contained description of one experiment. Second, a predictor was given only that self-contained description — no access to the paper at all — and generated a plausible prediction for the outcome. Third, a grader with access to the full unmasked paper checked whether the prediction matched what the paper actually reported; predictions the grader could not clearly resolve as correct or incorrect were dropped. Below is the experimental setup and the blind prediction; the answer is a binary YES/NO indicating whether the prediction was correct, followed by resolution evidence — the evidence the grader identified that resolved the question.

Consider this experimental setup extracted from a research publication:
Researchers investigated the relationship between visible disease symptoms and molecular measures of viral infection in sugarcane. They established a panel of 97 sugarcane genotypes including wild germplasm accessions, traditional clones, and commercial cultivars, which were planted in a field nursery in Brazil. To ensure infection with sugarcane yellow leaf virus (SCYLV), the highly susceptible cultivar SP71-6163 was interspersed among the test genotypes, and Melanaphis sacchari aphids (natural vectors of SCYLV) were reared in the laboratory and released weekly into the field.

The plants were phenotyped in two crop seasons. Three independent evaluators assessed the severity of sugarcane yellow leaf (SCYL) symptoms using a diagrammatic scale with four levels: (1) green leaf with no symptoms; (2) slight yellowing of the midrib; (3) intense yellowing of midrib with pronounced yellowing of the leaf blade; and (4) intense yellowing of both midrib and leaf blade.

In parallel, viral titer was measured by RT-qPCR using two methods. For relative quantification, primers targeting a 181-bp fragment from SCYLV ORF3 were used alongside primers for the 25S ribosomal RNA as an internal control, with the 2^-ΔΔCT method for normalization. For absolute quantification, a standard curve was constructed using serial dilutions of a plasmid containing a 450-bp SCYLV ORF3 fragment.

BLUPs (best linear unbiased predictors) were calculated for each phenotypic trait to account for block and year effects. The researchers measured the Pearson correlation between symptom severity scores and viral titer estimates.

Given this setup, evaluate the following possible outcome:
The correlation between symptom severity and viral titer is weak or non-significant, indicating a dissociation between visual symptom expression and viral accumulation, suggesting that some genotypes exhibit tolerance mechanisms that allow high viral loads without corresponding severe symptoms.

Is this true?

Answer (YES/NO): YES